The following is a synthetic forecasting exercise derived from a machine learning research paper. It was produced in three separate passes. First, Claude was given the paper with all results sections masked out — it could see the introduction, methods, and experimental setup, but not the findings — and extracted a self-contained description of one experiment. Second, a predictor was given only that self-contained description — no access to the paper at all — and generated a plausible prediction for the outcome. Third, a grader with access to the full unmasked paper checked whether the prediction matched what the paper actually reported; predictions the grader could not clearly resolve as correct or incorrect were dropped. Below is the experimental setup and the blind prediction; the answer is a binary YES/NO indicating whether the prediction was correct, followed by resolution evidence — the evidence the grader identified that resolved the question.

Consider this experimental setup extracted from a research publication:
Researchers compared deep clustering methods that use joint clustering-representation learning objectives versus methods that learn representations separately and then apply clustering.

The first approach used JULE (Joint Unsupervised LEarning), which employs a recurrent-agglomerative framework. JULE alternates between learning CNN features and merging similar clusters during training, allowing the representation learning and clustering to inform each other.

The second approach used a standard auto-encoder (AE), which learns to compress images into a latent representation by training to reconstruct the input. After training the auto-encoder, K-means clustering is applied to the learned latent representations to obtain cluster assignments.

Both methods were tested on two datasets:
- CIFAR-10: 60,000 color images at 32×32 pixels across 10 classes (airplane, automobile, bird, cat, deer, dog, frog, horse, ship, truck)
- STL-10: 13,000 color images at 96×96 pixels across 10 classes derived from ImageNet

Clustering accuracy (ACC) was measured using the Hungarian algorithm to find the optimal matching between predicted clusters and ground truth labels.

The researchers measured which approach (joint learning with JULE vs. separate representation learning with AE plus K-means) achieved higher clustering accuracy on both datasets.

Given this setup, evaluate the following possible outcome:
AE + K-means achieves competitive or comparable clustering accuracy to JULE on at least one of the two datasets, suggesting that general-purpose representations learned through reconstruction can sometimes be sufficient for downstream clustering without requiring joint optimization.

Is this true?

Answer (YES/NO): YES